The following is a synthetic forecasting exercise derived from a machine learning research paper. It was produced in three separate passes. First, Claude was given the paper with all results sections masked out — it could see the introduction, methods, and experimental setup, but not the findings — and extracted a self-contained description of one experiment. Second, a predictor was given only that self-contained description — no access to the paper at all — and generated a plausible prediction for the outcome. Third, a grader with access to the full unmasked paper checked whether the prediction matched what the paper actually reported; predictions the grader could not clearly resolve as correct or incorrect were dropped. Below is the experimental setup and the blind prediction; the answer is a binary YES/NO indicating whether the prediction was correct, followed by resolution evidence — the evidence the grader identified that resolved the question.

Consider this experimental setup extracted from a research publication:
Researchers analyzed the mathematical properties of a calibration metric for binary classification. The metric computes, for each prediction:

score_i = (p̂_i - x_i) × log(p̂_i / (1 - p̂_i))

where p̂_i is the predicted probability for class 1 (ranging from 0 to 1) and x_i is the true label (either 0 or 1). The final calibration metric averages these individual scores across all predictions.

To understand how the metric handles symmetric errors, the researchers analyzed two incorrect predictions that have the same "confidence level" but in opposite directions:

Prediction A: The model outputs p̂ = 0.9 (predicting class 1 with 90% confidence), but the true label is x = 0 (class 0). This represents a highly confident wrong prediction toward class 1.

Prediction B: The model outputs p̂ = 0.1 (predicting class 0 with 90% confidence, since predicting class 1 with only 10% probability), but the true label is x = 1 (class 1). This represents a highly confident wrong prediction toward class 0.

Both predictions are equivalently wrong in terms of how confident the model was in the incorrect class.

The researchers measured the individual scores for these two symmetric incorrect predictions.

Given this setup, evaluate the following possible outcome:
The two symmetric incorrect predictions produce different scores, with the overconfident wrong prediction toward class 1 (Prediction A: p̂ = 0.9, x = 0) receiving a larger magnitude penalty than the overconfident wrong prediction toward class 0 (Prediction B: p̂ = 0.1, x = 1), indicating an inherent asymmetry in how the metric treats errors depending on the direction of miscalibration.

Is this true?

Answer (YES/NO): NO